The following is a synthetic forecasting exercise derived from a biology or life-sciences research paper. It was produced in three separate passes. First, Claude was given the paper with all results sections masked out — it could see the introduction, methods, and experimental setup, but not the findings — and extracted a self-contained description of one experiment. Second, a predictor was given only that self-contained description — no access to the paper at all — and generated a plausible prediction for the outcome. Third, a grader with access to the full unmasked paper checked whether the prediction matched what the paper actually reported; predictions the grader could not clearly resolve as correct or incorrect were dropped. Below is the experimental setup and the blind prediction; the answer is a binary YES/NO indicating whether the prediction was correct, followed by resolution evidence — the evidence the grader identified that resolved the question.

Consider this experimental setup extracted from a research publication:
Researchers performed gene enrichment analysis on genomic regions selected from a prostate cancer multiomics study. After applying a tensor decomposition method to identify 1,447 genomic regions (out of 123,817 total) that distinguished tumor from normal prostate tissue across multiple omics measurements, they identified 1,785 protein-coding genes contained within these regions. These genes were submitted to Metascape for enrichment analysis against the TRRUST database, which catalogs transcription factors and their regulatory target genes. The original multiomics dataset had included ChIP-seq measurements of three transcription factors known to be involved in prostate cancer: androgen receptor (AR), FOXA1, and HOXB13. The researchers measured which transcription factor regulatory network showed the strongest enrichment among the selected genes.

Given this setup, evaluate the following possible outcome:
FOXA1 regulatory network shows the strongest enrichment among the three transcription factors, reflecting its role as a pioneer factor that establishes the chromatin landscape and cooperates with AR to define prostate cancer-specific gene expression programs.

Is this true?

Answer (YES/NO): NO